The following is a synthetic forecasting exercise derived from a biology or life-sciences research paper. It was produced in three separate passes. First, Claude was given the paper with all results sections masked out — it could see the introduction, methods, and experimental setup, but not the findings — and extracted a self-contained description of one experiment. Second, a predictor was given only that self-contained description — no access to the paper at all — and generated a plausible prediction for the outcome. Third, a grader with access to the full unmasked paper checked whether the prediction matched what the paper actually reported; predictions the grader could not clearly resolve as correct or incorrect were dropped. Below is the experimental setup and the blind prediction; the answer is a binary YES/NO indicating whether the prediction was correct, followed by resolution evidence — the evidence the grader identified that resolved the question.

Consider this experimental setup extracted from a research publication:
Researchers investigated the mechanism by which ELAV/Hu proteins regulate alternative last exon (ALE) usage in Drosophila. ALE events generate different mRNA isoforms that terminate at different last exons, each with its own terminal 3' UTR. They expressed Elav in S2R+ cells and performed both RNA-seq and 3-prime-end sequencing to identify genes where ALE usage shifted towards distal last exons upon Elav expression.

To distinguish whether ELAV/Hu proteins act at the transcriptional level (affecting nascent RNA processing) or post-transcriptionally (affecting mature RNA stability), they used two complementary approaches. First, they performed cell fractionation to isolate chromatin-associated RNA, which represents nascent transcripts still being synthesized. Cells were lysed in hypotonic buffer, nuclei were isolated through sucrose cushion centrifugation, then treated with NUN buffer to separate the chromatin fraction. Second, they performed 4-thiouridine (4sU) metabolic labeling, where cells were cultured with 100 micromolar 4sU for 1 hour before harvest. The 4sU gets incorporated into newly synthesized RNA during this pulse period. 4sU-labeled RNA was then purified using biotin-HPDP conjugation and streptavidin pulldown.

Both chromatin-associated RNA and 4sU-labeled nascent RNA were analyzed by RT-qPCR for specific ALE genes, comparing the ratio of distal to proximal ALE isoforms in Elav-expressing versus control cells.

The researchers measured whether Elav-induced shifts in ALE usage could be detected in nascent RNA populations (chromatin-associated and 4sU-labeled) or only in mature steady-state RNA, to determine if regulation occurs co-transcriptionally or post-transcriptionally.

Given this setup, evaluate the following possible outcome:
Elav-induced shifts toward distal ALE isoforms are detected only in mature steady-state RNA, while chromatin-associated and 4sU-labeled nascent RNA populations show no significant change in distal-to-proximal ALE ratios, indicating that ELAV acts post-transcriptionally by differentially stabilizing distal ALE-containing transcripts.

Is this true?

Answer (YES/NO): NO